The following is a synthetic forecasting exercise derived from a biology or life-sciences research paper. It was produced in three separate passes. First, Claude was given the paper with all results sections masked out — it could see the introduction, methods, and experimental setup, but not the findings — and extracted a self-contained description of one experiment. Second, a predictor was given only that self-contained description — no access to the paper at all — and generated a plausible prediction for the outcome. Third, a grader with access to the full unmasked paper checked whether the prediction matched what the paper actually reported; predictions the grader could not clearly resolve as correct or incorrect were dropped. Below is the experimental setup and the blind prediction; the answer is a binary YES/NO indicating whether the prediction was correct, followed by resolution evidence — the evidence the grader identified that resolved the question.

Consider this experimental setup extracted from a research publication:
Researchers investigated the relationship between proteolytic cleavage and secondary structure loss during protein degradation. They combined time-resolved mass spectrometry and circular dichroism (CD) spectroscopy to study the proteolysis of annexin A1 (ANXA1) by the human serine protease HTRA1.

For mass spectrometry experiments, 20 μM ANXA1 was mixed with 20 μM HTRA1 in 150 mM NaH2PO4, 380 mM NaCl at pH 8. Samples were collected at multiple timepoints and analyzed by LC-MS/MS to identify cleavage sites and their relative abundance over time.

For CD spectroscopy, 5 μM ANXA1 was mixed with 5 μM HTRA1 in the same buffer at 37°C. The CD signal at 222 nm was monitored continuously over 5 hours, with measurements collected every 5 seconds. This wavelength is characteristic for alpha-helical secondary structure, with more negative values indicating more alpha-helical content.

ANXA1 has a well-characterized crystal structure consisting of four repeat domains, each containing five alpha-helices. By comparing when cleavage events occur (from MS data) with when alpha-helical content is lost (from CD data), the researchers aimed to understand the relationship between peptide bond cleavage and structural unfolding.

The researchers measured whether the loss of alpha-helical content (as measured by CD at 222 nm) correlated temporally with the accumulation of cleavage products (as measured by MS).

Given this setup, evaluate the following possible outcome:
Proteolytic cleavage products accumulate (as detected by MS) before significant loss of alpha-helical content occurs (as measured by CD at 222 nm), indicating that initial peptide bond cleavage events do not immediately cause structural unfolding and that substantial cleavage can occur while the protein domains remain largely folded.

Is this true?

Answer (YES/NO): NO